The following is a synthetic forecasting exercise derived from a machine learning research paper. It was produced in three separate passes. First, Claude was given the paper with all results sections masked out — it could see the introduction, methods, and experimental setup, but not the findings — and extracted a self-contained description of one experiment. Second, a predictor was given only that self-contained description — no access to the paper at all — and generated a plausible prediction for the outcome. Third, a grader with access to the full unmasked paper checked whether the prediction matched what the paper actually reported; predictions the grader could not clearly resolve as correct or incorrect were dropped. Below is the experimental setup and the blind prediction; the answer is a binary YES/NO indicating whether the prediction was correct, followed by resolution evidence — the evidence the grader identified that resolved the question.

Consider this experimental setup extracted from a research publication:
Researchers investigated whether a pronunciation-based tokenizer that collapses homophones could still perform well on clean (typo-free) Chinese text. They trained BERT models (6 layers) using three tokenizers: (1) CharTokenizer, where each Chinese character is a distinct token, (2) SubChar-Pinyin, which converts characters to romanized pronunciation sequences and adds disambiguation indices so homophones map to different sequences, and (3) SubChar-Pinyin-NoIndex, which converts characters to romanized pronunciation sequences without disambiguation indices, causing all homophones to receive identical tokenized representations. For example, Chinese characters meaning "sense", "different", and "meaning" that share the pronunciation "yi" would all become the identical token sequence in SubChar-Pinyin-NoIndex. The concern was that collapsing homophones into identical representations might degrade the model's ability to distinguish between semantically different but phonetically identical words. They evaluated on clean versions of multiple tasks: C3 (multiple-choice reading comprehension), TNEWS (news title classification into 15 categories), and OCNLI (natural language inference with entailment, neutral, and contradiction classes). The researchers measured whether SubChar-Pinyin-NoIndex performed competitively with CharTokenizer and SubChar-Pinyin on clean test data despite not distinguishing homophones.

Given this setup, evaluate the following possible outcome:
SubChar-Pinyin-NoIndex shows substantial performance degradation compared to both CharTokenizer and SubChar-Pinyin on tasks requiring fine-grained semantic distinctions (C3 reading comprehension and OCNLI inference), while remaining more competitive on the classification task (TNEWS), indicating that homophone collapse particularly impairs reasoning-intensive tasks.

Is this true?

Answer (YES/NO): NO